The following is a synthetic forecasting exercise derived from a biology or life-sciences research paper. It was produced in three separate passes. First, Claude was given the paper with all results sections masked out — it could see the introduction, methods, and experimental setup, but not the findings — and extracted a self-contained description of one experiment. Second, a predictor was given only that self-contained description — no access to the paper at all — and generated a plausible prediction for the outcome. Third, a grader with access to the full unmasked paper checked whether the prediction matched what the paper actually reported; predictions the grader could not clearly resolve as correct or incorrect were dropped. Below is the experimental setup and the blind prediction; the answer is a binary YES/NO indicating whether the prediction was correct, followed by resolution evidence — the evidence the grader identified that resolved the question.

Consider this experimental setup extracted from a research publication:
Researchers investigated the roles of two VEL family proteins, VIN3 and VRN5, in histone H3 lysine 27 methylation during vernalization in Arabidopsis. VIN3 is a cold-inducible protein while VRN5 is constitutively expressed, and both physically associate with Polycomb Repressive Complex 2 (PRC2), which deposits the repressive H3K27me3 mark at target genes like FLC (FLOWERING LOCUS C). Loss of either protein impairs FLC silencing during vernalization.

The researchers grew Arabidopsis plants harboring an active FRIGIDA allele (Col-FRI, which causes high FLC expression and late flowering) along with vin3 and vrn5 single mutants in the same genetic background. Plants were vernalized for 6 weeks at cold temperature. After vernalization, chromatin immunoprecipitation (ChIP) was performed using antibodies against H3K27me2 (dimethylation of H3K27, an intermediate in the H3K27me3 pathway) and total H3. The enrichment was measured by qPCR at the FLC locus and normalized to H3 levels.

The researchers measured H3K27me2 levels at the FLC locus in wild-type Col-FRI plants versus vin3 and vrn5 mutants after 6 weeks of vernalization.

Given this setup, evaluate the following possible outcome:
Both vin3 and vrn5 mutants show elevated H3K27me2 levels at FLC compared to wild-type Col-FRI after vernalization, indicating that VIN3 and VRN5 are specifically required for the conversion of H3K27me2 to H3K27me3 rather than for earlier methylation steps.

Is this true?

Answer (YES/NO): NO